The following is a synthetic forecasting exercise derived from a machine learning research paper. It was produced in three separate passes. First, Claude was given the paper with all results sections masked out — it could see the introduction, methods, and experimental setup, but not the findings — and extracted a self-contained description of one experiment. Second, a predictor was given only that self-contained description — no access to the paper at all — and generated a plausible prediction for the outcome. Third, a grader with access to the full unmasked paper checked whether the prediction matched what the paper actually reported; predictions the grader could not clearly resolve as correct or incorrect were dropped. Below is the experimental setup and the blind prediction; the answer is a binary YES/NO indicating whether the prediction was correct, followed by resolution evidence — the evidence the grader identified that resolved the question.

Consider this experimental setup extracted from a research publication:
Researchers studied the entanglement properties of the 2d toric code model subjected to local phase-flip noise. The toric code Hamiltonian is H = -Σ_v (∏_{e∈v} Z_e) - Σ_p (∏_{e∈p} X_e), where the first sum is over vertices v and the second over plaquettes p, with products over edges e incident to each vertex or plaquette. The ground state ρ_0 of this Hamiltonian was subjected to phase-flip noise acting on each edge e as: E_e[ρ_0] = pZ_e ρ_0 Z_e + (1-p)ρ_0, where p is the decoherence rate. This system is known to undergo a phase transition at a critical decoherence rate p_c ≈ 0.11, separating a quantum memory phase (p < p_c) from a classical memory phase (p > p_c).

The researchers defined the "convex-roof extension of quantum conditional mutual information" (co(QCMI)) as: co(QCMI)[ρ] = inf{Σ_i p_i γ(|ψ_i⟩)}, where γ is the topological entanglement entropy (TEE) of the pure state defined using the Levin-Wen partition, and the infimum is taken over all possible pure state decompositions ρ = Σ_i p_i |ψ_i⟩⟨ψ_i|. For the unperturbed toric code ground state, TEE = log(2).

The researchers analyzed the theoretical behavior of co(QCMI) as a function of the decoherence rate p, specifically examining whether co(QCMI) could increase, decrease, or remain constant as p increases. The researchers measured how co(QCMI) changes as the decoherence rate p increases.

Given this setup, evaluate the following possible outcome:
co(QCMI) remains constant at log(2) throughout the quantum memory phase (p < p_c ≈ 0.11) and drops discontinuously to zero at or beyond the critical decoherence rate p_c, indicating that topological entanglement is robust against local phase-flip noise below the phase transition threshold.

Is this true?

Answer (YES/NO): NO